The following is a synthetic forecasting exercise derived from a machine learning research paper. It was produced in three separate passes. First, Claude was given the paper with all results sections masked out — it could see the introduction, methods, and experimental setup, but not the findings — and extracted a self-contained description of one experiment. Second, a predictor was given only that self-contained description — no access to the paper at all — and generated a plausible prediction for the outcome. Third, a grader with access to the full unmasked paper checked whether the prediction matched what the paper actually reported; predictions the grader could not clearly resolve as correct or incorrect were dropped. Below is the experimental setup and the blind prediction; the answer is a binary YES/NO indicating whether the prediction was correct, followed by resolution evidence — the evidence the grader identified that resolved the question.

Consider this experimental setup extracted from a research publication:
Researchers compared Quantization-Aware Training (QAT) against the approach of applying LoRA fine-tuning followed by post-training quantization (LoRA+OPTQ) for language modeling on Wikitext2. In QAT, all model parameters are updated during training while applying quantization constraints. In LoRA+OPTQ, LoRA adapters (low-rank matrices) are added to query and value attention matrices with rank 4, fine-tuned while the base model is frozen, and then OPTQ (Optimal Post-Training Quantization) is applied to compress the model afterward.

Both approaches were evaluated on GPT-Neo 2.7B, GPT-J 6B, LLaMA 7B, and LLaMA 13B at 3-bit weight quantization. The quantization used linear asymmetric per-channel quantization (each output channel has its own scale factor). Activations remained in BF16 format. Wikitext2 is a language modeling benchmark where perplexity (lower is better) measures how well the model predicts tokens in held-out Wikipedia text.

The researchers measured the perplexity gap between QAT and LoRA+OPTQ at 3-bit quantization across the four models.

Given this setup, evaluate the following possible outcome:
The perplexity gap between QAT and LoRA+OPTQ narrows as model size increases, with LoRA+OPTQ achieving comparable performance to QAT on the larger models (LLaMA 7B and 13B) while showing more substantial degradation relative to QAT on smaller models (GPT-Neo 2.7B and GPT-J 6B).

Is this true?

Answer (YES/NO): NO